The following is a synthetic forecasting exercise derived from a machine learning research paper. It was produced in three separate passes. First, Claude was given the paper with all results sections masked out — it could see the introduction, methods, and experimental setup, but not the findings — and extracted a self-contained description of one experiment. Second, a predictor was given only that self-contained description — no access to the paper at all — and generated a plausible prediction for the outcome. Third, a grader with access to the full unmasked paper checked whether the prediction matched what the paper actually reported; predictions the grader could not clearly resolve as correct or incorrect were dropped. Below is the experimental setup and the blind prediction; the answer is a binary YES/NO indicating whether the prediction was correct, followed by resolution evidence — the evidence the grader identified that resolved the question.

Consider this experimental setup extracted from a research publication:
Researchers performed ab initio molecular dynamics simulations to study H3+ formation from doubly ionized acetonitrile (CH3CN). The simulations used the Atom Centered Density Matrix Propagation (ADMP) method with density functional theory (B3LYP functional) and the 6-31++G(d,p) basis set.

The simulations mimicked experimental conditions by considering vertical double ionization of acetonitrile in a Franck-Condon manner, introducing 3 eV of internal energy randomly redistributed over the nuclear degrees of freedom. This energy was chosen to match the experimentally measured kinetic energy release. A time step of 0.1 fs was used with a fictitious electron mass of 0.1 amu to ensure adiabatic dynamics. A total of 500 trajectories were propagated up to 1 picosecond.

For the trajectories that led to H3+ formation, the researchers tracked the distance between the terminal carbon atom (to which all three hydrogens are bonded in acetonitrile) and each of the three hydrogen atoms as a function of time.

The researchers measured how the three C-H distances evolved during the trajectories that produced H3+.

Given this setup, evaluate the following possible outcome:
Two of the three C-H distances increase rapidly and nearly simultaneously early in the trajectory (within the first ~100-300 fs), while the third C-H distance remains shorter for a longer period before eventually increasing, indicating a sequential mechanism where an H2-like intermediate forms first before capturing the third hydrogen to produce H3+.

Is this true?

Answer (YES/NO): NO